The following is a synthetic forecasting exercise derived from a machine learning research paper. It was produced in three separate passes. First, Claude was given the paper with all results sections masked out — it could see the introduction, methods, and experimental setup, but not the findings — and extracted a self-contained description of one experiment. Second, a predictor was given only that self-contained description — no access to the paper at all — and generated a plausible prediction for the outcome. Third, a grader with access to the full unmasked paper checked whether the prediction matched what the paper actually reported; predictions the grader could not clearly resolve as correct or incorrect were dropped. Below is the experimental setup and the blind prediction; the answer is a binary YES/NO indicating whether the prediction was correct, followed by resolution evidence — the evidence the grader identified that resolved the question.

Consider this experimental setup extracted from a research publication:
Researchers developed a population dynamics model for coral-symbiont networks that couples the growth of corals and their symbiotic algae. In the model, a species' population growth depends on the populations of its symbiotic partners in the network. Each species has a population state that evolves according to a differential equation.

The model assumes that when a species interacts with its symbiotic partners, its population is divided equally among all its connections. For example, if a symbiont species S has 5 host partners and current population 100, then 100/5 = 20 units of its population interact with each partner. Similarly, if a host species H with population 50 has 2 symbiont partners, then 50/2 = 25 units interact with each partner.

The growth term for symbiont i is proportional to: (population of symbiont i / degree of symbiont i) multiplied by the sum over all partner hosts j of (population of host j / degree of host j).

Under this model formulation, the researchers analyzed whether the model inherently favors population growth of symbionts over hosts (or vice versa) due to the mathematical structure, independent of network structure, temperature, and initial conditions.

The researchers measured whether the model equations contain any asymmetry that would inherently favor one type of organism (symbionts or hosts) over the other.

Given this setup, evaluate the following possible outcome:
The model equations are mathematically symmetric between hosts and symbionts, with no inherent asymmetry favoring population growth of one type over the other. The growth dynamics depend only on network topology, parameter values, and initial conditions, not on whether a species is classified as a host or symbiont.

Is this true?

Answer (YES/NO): YES